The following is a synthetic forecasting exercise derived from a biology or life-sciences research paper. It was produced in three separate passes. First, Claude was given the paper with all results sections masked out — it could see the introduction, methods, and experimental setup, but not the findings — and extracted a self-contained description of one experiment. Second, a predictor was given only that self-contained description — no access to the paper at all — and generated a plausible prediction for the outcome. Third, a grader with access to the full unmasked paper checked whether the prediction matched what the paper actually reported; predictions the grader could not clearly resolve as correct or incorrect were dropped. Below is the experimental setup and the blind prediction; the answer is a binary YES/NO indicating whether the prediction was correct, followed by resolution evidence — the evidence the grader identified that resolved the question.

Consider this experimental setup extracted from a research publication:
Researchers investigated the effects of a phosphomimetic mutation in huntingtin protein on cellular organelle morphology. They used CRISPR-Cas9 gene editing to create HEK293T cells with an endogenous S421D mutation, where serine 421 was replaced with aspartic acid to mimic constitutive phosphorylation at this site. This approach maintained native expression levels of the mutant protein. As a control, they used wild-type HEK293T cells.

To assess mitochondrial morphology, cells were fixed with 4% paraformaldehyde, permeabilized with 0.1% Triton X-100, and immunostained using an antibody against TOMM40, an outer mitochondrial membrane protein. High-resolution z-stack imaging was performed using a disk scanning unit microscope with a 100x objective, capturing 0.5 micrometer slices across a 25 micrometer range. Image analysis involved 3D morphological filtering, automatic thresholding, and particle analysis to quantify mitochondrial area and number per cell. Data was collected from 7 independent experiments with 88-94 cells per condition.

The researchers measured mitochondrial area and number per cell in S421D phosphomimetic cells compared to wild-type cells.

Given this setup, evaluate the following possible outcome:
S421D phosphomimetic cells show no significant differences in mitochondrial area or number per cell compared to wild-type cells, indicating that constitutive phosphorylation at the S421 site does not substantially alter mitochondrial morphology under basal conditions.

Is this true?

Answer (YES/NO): NO